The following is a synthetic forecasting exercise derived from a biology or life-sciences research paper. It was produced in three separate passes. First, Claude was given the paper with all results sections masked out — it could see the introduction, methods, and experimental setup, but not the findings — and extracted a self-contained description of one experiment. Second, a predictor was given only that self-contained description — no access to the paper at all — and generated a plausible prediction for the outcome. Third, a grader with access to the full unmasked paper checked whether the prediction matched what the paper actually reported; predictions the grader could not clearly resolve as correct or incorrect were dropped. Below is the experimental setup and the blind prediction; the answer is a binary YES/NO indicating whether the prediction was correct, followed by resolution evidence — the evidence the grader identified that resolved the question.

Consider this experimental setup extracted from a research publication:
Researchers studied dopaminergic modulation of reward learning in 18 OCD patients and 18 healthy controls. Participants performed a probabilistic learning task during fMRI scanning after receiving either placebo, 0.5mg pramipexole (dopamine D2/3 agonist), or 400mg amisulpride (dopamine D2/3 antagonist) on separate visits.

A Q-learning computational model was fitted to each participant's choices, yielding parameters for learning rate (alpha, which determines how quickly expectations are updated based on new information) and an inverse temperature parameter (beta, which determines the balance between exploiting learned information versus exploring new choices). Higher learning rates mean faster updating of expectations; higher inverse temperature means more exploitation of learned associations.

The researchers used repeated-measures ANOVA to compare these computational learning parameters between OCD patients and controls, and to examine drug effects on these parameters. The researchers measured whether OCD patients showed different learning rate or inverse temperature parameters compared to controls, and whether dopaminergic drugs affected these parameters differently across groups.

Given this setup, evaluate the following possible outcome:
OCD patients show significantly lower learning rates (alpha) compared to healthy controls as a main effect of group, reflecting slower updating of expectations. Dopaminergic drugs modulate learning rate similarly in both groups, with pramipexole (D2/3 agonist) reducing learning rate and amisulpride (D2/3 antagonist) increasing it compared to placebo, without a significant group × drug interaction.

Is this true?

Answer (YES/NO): NO